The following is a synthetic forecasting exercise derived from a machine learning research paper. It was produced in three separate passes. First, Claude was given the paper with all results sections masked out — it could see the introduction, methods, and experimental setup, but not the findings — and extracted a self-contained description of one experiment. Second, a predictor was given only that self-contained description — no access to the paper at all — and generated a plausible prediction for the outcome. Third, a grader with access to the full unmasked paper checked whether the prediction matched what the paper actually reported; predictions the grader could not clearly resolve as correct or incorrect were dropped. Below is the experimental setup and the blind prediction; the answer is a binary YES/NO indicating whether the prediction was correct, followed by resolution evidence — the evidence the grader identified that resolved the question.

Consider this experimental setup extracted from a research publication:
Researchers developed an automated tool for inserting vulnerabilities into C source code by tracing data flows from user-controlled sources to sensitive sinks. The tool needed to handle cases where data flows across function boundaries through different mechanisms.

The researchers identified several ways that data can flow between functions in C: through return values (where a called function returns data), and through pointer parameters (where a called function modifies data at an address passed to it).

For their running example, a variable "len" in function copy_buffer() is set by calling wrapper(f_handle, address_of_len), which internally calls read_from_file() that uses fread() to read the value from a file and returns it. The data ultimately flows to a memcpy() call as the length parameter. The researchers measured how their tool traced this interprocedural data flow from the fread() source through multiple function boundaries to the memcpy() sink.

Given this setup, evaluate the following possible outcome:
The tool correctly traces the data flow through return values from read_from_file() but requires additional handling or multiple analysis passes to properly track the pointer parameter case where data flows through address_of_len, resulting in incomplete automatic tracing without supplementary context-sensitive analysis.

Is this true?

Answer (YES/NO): NO